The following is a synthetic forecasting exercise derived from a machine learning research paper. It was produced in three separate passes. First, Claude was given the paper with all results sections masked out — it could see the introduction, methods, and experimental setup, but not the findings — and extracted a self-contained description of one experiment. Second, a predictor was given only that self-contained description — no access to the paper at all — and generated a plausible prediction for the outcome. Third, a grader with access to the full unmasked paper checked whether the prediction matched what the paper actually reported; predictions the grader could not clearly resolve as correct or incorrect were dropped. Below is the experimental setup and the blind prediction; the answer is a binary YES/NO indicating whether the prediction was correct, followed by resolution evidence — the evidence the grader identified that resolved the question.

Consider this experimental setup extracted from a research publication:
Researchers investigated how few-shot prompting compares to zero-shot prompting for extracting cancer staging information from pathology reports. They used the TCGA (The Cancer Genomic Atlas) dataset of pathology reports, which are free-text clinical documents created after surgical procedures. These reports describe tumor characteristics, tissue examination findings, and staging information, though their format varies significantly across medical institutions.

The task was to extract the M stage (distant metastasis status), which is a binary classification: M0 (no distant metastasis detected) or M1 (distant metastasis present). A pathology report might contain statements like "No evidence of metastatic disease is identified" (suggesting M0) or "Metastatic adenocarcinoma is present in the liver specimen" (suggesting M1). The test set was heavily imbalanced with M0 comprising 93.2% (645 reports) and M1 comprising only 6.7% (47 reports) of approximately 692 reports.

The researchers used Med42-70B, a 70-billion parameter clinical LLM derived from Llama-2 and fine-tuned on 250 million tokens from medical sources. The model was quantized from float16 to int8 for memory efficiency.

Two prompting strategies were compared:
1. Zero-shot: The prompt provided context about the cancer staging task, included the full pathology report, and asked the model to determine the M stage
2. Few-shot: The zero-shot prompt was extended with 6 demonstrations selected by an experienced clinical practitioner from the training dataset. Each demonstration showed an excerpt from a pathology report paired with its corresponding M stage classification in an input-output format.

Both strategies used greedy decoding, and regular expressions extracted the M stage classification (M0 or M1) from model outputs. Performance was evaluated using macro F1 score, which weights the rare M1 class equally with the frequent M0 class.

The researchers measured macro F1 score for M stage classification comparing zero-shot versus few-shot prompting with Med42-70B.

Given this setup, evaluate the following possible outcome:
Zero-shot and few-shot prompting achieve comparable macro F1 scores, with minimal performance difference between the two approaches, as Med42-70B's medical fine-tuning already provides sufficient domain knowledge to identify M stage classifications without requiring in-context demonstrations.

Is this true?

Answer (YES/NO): NO